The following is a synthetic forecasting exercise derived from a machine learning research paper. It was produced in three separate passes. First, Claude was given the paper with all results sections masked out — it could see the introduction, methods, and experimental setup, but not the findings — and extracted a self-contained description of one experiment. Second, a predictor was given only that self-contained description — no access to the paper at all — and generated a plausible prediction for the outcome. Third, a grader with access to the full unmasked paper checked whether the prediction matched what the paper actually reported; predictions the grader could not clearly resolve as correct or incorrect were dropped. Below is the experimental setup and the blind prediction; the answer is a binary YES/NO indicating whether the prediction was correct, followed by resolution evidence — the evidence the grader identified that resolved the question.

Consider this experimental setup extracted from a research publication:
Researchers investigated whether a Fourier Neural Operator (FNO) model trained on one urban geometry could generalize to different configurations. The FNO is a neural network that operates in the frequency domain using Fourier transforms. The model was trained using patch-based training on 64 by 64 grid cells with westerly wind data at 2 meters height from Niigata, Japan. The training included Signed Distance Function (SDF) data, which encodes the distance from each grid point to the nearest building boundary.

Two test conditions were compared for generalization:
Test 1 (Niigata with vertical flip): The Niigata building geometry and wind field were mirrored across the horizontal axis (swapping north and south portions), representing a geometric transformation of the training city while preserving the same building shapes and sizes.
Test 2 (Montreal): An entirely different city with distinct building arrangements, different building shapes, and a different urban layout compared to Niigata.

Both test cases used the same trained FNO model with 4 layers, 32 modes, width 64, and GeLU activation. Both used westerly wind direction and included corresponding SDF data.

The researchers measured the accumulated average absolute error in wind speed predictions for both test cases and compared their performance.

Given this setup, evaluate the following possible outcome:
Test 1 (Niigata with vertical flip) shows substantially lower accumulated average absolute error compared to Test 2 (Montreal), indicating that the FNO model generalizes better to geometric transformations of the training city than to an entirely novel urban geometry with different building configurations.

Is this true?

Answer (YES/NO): YES